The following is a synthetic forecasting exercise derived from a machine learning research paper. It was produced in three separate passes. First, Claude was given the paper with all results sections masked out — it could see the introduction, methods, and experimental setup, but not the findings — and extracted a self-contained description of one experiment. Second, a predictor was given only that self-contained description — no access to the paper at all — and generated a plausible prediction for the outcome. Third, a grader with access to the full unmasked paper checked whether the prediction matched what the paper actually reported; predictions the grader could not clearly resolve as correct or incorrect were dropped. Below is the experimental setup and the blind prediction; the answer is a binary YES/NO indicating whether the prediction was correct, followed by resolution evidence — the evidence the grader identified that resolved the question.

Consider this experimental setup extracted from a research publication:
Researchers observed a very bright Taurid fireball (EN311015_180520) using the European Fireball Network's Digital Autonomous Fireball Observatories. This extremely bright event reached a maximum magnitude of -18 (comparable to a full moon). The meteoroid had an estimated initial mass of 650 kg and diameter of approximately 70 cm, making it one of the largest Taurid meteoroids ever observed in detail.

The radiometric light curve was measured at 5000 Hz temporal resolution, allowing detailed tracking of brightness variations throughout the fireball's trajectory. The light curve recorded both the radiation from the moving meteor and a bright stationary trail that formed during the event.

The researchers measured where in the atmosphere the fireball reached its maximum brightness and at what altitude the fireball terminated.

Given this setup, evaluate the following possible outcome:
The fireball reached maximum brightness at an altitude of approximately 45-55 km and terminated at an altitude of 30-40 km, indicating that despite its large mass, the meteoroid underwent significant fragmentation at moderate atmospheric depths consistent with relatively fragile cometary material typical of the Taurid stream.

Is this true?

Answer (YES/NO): NO